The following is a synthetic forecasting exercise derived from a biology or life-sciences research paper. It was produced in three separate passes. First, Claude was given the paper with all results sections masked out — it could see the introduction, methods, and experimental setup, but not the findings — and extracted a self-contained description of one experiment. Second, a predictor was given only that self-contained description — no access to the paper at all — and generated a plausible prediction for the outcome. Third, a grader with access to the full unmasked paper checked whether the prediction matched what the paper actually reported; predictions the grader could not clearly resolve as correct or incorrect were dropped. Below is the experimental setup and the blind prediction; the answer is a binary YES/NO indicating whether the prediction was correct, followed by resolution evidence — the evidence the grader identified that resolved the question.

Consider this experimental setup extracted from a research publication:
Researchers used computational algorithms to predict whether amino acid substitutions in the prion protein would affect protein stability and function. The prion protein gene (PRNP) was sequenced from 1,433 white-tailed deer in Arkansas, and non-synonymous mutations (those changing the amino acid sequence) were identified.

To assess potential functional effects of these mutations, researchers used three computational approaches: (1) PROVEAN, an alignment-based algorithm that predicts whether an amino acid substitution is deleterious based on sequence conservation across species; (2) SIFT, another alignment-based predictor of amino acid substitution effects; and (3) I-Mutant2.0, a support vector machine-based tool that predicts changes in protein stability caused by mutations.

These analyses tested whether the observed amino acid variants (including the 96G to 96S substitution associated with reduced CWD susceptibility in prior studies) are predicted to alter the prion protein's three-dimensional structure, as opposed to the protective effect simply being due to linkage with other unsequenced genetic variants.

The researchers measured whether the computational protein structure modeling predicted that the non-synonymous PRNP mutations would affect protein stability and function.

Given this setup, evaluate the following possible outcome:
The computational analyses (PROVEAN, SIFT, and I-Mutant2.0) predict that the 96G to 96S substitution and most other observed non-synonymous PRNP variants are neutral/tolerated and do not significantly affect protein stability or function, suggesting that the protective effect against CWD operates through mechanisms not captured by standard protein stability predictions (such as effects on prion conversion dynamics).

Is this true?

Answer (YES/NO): YES